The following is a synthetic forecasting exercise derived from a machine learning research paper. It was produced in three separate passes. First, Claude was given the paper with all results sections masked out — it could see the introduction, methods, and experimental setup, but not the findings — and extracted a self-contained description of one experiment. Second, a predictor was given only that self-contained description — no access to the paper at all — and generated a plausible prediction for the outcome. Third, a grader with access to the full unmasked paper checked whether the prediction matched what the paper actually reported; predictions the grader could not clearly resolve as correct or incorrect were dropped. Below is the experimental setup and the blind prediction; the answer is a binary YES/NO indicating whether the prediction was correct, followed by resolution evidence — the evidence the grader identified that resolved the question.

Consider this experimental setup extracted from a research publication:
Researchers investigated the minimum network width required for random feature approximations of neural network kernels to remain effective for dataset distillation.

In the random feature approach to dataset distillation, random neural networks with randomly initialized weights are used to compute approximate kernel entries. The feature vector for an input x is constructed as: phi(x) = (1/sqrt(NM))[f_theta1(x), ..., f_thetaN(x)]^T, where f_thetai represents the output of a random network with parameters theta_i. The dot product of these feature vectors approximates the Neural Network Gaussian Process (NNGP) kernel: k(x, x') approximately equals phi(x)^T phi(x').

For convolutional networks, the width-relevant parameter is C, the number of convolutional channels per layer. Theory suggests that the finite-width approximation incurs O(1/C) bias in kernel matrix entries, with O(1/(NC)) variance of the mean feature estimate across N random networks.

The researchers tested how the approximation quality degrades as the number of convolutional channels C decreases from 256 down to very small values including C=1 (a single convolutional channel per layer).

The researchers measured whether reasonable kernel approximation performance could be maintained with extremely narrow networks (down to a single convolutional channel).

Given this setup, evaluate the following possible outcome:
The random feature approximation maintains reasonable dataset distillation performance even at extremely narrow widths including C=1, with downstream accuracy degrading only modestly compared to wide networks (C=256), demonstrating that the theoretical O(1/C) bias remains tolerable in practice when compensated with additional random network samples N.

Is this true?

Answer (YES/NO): YES